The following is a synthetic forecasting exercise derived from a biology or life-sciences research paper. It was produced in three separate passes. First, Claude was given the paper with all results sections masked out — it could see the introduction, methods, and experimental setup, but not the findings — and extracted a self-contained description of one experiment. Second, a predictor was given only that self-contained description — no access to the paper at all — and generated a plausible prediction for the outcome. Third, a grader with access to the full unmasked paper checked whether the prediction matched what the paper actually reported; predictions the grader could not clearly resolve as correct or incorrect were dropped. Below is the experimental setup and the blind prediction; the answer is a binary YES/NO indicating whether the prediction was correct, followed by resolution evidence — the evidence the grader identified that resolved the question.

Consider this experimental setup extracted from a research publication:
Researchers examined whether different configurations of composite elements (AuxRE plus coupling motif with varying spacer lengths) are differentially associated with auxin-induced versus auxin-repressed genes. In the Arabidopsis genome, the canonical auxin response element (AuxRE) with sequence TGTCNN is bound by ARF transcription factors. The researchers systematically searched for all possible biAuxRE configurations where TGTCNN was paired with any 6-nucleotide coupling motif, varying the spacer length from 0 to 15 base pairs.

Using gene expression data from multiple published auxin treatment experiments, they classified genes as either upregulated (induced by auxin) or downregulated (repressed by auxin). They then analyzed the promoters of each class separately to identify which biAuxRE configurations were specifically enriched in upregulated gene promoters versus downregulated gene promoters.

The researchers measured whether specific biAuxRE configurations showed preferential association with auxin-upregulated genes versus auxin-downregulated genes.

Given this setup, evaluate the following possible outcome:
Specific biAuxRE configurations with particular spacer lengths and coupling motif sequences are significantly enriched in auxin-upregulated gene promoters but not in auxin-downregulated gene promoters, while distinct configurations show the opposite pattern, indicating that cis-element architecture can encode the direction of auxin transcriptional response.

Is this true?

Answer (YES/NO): YES